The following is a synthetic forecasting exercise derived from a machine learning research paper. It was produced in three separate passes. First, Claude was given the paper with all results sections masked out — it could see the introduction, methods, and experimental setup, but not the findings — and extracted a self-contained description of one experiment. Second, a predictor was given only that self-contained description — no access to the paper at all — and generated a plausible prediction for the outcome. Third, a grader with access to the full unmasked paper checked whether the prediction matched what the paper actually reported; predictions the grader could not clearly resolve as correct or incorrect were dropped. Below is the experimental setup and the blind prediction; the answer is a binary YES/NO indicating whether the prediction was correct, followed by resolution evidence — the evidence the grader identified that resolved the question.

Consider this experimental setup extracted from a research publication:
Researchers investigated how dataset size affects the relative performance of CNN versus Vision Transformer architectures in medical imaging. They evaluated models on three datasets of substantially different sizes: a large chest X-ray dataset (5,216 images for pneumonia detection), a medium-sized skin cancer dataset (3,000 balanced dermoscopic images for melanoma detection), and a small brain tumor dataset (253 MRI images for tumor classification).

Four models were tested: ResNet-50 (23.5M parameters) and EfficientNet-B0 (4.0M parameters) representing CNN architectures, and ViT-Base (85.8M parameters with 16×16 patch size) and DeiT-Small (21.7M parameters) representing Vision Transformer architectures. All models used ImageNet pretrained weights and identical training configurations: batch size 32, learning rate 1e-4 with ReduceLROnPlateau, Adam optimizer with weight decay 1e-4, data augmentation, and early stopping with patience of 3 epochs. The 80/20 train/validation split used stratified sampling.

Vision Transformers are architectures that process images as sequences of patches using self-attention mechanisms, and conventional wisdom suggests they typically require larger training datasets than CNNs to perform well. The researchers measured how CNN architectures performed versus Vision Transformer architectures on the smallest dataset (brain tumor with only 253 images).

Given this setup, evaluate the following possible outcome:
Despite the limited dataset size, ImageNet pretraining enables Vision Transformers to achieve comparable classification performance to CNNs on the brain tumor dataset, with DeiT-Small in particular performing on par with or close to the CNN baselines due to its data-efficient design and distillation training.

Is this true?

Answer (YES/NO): NO